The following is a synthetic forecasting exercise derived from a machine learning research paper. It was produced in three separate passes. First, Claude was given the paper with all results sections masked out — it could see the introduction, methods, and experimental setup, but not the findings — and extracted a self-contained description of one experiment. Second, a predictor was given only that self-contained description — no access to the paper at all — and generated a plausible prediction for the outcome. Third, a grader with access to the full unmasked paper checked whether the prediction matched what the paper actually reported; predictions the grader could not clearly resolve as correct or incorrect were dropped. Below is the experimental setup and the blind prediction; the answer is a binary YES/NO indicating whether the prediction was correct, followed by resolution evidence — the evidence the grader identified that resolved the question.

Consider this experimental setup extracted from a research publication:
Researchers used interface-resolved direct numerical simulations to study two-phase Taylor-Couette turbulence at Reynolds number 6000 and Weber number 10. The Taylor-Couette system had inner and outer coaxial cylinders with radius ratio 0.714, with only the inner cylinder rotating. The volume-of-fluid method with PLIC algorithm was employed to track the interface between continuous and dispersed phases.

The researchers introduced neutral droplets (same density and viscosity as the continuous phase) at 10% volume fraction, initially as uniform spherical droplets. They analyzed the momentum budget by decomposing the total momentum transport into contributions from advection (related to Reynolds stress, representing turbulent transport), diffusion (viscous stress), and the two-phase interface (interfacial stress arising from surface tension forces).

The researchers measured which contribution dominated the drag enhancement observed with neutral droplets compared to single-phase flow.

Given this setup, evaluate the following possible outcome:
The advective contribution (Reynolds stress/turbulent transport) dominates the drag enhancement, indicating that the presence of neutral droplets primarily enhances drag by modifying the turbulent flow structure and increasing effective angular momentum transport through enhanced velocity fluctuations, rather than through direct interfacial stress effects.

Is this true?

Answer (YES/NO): NO